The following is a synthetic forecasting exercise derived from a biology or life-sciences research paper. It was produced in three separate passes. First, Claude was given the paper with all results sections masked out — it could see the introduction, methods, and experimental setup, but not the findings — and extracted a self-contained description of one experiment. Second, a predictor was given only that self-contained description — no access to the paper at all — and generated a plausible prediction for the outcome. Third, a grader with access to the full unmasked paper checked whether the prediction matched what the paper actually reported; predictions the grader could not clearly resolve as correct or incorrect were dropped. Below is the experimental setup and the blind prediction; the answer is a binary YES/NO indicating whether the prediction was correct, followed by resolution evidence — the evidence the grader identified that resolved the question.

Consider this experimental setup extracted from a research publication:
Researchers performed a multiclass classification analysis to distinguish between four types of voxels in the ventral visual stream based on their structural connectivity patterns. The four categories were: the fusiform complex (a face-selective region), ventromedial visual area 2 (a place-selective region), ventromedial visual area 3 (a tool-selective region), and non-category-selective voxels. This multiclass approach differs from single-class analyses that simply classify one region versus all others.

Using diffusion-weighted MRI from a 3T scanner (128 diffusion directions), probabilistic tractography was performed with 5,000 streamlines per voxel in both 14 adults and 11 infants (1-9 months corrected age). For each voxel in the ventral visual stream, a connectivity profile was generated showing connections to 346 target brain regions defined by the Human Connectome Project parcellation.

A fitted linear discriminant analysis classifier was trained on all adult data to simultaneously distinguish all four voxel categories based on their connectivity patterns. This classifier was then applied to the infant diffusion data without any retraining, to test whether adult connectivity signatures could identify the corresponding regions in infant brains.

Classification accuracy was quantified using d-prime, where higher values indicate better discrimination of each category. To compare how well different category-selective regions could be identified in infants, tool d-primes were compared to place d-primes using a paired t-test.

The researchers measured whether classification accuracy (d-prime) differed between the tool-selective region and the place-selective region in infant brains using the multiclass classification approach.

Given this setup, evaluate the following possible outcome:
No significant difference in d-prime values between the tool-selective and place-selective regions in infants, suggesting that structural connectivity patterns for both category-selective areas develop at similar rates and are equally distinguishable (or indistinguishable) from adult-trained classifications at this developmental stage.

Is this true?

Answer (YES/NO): NO